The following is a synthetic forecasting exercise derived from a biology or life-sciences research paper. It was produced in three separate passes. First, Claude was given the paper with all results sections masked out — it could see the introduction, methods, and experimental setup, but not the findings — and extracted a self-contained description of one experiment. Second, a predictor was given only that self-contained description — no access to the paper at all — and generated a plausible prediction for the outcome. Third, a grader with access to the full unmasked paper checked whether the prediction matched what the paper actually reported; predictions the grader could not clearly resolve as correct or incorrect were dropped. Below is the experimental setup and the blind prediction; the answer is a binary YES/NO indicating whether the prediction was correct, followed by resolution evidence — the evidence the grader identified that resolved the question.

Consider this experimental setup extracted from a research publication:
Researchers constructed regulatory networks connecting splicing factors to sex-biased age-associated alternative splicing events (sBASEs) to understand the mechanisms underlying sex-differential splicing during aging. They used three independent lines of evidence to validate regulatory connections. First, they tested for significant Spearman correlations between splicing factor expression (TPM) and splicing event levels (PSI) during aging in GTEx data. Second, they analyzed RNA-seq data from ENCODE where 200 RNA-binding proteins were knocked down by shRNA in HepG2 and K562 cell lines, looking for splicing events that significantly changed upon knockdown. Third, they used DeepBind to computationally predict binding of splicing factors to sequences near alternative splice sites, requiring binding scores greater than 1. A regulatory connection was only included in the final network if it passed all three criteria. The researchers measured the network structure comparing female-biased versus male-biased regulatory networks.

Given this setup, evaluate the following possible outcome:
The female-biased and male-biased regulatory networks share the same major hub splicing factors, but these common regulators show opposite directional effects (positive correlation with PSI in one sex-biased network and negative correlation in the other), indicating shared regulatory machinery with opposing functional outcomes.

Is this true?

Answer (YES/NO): NO